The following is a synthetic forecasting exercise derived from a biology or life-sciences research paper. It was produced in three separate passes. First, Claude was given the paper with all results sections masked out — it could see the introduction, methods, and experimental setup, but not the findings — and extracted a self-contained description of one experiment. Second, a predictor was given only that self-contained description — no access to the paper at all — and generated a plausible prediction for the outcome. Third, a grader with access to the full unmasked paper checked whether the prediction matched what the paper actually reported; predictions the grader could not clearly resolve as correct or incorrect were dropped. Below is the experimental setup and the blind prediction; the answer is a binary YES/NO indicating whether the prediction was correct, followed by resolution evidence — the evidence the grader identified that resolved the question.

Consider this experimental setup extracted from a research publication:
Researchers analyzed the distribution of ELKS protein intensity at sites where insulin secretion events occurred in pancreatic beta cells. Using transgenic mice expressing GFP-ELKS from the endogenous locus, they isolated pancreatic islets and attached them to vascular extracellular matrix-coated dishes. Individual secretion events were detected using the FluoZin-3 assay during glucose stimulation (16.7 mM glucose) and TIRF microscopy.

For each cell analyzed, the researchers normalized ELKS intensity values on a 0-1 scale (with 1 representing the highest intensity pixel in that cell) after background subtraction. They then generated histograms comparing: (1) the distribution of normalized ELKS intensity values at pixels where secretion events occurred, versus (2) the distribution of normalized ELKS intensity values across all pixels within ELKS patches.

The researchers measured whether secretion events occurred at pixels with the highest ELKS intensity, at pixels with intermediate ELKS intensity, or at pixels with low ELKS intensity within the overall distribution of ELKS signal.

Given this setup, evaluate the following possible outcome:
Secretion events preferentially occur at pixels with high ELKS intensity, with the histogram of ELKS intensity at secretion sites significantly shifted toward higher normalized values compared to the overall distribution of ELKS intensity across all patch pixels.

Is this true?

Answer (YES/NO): NO